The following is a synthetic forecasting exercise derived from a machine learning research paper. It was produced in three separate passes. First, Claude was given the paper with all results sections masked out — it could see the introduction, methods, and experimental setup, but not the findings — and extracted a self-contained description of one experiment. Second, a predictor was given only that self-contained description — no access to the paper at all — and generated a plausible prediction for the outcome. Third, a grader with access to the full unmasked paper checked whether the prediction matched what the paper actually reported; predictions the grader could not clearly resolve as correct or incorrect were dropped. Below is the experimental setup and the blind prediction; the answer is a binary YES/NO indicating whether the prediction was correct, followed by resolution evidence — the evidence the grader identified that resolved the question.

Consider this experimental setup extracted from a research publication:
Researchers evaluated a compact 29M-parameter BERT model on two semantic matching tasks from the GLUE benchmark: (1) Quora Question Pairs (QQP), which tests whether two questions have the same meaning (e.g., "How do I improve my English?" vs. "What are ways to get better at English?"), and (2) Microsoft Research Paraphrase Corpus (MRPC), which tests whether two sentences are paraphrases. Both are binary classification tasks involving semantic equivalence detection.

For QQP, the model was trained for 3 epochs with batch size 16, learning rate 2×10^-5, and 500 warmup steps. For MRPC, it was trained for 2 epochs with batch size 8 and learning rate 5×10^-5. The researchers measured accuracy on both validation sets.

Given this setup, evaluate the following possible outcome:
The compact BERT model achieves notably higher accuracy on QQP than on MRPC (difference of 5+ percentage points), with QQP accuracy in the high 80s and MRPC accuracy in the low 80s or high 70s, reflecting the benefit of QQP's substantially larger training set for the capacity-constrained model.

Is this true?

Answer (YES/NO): NO